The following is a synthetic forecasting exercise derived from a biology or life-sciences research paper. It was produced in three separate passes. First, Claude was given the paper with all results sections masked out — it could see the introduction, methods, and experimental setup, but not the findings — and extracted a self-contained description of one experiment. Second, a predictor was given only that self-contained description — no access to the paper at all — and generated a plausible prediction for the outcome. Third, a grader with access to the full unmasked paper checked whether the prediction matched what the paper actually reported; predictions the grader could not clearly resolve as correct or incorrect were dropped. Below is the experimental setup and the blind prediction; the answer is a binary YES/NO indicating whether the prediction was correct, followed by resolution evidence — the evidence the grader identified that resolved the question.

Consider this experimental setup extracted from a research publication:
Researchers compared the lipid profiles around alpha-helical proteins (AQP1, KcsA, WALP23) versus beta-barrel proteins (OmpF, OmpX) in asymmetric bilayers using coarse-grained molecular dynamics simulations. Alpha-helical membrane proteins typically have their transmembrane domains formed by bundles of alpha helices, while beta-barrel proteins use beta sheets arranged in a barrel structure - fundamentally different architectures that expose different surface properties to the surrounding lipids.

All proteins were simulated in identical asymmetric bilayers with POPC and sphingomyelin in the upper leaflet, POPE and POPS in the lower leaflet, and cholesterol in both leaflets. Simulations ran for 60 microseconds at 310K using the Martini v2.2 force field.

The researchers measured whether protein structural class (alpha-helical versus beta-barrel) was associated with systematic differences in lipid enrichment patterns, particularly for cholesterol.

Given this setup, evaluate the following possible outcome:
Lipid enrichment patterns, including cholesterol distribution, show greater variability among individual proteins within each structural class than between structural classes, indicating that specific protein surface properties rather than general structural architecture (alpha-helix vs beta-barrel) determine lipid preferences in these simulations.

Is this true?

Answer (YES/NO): YES